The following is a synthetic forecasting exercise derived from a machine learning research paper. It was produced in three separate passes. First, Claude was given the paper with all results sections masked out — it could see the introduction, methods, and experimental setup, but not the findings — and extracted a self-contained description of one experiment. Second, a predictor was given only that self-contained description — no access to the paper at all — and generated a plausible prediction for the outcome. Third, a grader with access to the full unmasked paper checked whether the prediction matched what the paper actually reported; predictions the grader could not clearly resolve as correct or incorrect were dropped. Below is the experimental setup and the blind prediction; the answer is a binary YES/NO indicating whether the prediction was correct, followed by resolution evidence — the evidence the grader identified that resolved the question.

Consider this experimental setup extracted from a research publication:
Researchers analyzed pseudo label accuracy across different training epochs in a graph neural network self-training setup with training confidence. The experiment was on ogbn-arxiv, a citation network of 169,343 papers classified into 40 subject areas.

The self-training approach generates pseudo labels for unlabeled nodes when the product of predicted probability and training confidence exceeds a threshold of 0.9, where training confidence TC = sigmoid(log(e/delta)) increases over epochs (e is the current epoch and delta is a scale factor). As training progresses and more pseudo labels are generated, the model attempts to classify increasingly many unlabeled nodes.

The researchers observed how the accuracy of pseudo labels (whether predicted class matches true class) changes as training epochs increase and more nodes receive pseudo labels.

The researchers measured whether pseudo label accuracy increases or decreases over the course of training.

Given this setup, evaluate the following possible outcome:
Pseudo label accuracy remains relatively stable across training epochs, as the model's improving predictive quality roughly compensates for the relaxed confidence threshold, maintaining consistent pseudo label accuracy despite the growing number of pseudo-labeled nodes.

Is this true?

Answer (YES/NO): NO